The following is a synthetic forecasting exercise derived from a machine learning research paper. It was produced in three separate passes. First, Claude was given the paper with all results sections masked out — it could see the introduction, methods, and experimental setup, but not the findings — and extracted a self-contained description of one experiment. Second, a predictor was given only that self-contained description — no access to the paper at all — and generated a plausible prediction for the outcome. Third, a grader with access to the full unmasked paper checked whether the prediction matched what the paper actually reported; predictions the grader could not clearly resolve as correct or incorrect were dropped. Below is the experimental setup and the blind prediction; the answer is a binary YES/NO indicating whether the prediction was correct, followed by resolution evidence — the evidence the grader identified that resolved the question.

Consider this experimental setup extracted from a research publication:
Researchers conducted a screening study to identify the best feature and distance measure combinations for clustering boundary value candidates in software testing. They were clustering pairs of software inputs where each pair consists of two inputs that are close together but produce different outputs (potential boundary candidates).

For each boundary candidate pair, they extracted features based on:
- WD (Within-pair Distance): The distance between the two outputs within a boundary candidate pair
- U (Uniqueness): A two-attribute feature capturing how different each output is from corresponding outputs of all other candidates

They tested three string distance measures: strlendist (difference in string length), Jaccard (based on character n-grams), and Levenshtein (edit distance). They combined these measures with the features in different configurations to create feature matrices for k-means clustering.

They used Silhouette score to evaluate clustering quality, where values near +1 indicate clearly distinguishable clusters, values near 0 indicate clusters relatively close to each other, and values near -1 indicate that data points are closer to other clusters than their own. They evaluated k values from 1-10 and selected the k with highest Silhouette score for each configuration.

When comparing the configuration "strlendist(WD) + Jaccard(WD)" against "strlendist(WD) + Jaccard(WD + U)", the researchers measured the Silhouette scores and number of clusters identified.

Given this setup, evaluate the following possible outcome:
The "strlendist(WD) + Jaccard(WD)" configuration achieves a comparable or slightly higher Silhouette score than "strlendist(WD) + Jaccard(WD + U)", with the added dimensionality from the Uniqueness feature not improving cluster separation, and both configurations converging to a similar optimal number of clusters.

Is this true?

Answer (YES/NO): NO